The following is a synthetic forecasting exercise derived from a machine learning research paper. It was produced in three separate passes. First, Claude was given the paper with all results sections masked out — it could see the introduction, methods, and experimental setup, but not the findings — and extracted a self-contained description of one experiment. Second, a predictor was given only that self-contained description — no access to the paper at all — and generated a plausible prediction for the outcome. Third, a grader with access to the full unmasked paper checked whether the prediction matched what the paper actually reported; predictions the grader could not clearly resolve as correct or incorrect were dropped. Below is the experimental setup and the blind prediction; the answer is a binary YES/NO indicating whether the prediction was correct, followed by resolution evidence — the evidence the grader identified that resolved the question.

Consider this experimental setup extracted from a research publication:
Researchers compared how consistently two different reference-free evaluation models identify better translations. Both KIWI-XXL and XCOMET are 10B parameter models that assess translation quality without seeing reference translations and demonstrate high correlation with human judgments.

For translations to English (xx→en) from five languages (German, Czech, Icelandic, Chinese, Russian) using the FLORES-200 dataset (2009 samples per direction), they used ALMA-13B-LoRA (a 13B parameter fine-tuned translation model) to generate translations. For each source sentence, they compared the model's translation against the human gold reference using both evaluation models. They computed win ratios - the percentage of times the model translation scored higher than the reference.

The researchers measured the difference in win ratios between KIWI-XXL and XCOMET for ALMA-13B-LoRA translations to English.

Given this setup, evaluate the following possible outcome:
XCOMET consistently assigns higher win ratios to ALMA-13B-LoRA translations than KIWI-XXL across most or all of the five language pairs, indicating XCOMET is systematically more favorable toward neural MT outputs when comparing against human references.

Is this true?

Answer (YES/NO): NO